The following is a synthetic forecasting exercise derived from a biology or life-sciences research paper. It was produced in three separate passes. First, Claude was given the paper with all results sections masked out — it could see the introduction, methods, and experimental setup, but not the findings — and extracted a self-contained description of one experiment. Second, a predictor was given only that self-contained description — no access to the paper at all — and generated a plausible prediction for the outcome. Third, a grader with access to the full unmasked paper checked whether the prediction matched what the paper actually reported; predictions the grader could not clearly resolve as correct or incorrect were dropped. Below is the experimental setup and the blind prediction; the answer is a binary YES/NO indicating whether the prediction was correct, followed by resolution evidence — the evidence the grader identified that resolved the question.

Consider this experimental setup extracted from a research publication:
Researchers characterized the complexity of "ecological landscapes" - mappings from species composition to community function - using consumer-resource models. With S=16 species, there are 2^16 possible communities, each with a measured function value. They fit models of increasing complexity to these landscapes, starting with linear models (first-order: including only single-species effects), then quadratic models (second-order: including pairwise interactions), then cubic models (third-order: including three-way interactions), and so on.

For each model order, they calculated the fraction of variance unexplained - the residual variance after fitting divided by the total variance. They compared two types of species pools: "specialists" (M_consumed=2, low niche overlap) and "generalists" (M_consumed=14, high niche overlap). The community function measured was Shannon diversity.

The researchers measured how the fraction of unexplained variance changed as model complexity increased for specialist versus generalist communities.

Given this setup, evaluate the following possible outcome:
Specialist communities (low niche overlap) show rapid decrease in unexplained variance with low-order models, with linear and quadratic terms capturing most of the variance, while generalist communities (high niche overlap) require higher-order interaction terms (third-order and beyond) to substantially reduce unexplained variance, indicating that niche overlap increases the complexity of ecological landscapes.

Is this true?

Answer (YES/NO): NO